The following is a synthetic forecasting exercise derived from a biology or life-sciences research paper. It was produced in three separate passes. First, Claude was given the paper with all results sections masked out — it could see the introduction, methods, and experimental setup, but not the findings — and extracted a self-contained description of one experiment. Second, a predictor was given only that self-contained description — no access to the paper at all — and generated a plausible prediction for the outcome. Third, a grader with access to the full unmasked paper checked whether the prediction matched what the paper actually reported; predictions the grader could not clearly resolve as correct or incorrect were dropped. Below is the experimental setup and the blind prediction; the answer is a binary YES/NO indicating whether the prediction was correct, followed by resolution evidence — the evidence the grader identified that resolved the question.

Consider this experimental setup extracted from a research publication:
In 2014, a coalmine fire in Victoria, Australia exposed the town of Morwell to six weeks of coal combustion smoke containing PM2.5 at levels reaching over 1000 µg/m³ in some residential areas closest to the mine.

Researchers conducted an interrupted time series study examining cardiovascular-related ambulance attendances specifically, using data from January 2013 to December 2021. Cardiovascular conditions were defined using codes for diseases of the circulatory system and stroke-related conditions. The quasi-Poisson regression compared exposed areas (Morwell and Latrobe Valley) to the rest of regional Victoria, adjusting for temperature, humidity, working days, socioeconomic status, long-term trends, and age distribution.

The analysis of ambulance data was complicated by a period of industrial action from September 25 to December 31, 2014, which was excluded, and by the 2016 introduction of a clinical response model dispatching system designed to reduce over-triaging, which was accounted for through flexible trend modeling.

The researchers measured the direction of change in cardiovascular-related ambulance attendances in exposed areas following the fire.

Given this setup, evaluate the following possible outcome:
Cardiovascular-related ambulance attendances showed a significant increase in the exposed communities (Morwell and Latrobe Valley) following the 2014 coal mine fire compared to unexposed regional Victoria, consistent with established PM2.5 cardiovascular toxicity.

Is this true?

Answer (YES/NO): NO